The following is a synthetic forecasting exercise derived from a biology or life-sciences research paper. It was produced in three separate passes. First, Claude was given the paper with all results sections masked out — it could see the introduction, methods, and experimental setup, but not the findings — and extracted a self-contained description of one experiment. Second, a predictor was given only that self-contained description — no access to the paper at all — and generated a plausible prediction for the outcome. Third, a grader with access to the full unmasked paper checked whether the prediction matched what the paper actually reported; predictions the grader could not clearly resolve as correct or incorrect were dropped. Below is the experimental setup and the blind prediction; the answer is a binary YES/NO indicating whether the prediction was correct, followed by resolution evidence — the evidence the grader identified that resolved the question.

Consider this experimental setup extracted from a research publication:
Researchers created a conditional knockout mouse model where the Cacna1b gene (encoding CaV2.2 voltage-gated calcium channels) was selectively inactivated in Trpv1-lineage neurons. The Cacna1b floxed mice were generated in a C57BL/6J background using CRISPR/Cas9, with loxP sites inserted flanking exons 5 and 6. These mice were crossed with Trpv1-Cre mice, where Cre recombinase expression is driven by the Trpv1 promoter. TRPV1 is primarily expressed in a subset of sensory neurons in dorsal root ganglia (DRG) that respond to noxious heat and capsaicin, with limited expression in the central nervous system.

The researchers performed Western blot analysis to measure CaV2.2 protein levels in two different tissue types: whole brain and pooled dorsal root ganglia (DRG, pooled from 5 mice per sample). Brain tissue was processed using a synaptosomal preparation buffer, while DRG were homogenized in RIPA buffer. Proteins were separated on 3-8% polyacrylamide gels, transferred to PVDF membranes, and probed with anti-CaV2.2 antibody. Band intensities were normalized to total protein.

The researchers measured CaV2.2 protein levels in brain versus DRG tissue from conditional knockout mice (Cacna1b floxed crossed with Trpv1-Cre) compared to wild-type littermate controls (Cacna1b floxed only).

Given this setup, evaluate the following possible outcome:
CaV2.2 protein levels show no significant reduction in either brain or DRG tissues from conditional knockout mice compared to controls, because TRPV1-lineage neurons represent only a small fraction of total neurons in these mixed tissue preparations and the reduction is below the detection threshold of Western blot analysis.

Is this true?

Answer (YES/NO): NO